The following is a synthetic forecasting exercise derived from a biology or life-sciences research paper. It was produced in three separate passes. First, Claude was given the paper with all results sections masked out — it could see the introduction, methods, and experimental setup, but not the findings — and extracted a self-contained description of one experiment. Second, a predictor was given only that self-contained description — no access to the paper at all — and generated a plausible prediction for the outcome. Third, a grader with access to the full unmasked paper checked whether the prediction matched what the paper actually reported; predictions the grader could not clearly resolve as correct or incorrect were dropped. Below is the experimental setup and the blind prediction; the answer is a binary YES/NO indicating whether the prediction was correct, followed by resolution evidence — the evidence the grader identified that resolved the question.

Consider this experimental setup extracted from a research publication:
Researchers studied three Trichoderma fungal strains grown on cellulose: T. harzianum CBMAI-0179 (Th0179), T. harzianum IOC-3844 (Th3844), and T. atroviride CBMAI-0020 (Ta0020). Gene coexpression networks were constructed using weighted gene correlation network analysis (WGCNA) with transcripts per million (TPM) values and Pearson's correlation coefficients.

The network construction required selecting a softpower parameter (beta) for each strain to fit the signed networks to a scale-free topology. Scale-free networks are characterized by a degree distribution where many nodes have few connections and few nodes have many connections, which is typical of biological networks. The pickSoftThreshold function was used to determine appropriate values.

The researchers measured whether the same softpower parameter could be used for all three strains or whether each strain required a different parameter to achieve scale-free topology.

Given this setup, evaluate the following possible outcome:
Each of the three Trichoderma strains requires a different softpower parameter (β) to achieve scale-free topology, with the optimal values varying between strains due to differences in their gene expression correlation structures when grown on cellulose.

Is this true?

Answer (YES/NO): YES